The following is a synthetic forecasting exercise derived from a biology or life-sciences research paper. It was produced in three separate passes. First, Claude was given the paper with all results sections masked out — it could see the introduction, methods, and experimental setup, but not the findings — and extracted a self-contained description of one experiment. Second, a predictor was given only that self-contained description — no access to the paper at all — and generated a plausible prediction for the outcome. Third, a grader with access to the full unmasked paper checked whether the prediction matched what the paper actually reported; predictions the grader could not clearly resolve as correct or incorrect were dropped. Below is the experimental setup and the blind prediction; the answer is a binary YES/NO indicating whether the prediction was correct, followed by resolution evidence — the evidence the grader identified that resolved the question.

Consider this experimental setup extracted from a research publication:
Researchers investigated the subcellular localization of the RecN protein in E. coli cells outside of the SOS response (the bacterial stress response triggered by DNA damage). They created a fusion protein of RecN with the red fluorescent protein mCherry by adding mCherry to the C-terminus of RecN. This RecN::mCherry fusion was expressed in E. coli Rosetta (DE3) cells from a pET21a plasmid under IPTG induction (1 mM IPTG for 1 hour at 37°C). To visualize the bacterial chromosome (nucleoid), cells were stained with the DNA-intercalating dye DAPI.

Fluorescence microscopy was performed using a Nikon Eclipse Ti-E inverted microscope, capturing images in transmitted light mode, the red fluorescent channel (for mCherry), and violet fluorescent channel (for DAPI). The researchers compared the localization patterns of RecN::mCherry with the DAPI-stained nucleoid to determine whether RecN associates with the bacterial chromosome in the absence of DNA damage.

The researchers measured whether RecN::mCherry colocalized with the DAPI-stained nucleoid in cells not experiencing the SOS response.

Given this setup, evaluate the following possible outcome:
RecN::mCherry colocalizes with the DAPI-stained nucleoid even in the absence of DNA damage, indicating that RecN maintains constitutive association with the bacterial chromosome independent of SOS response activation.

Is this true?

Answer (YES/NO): NO